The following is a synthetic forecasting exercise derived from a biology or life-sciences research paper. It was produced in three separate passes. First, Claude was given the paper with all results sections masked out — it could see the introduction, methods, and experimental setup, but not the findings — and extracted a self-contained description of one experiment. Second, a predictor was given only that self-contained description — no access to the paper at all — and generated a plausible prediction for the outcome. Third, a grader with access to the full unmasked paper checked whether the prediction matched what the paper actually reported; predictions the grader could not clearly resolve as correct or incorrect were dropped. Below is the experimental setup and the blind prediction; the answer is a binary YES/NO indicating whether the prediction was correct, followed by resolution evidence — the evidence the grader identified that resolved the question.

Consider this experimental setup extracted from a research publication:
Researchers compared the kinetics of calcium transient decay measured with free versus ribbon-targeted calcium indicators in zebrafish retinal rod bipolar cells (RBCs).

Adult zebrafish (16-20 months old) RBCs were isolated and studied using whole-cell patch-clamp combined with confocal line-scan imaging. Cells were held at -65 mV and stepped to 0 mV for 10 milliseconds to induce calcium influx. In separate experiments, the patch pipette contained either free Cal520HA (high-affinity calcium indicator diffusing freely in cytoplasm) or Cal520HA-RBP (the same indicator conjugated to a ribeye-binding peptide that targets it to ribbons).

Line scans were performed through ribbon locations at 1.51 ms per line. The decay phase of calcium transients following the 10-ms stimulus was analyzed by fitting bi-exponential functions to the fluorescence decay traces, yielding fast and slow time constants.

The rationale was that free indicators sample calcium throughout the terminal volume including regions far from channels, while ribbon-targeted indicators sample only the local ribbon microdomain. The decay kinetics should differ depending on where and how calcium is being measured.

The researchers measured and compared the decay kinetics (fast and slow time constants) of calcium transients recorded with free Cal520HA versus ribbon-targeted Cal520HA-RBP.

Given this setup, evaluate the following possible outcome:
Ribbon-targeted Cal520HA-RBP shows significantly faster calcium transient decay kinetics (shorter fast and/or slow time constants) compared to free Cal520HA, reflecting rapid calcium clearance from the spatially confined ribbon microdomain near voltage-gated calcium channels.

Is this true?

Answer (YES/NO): NO